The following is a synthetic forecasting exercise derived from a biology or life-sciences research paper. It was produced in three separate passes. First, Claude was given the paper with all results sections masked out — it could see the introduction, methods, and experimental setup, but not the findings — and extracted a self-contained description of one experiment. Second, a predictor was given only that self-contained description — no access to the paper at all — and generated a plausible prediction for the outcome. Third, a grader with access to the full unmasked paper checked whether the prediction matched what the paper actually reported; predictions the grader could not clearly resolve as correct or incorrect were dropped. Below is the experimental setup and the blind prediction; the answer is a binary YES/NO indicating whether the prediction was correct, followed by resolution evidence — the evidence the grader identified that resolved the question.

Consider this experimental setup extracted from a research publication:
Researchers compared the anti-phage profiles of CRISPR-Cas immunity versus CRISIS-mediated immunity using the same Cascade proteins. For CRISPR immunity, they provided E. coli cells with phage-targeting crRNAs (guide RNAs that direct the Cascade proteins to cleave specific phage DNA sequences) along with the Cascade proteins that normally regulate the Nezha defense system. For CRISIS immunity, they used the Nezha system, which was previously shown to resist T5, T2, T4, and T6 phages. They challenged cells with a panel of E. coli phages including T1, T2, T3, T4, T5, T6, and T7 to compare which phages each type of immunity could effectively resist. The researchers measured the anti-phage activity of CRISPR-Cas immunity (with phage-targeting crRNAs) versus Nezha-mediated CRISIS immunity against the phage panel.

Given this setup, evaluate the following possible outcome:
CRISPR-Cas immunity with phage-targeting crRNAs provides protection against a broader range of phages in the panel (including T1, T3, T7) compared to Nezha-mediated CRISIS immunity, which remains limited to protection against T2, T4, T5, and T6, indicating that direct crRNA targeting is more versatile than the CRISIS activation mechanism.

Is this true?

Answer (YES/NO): NO